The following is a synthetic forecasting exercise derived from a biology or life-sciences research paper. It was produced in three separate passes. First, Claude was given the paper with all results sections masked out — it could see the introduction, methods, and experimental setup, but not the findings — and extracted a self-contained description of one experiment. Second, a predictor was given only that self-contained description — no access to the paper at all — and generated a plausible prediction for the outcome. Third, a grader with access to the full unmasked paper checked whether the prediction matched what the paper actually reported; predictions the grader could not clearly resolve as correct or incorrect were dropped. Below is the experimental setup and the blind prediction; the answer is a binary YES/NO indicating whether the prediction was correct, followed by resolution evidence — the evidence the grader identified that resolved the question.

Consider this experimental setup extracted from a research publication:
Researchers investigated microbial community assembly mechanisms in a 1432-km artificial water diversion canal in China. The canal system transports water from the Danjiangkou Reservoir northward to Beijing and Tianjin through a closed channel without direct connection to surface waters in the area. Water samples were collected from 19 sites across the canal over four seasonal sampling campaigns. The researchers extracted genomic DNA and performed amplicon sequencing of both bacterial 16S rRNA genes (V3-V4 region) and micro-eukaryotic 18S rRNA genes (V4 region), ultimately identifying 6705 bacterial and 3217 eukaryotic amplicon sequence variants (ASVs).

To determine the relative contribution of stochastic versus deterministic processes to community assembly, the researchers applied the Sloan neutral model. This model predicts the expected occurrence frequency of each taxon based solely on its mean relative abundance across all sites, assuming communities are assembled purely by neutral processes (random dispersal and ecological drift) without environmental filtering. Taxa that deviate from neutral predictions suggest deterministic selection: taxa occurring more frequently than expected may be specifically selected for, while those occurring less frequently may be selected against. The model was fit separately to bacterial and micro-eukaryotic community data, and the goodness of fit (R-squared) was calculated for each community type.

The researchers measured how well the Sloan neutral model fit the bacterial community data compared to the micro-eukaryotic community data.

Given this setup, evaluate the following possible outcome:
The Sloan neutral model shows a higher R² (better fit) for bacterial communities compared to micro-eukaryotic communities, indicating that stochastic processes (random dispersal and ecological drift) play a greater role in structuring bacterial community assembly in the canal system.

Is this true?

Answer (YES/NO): NO